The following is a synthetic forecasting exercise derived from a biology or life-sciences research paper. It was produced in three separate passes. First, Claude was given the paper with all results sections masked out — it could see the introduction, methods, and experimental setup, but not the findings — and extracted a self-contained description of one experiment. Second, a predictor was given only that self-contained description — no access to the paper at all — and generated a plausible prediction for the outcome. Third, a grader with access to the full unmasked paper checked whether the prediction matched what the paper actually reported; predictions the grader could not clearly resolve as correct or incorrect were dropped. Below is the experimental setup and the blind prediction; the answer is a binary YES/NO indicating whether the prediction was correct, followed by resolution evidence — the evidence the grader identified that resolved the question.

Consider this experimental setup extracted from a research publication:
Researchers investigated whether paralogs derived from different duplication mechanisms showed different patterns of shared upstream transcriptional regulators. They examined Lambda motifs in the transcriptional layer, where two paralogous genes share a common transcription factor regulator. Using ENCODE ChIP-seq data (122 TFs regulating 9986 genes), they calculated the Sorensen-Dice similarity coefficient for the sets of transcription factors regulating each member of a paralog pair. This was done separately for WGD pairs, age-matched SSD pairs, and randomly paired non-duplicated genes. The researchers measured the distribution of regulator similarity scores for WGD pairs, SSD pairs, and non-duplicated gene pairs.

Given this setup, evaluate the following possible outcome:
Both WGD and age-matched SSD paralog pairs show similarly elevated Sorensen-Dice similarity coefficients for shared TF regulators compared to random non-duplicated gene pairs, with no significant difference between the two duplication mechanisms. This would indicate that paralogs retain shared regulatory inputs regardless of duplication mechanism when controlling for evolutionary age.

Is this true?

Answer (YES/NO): YES